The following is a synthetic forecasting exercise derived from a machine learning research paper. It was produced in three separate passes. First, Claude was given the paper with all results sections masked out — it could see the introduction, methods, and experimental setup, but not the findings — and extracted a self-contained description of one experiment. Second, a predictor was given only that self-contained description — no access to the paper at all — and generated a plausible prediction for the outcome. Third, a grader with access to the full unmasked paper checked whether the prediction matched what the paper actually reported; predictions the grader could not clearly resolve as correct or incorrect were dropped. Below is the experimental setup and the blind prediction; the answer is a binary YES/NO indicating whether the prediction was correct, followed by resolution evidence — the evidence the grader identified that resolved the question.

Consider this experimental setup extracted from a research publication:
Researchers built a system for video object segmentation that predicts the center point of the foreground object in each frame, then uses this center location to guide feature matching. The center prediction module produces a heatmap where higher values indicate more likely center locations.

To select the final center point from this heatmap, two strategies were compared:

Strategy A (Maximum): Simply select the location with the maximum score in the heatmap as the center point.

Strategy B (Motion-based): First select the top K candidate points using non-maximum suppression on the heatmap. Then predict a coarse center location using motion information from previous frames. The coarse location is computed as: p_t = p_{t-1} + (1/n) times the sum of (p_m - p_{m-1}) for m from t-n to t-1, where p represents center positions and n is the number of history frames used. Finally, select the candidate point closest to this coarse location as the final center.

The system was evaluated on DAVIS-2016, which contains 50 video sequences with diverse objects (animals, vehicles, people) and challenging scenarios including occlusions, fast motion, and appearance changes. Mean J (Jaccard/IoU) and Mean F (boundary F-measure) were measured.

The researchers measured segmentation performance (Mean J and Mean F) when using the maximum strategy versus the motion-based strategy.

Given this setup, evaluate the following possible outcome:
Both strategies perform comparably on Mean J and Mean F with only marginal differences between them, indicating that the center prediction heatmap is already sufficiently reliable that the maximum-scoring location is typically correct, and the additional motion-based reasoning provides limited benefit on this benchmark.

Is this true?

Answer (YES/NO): NO